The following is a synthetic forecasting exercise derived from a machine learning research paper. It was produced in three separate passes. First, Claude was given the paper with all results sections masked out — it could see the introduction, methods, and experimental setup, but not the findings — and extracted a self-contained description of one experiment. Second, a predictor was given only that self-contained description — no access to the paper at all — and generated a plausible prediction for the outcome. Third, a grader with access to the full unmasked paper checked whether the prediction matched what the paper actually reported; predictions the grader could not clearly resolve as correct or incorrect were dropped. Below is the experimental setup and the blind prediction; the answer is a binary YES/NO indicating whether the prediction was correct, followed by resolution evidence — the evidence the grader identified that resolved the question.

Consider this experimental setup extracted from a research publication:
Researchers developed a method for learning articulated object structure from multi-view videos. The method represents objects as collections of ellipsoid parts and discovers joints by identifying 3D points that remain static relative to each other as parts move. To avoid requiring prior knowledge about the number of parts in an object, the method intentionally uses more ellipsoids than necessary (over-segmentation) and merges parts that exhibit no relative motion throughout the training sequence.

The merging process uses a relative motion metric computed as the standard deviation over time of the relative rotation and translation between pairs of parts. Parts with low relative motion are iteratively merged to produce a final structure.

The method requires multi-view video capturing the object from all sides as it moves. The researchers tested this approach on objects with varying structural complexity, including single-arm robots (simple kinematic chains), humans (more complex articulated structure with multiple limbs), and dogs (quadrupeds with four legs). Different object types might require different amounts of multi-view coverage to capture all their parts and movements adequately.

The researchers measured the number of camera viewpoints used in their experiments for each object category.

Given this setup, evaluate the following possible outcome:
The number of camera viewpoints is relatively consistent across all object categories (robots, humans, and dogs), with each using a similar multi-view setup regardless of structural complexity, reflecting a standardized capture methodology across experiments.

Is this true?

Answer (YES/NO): NO